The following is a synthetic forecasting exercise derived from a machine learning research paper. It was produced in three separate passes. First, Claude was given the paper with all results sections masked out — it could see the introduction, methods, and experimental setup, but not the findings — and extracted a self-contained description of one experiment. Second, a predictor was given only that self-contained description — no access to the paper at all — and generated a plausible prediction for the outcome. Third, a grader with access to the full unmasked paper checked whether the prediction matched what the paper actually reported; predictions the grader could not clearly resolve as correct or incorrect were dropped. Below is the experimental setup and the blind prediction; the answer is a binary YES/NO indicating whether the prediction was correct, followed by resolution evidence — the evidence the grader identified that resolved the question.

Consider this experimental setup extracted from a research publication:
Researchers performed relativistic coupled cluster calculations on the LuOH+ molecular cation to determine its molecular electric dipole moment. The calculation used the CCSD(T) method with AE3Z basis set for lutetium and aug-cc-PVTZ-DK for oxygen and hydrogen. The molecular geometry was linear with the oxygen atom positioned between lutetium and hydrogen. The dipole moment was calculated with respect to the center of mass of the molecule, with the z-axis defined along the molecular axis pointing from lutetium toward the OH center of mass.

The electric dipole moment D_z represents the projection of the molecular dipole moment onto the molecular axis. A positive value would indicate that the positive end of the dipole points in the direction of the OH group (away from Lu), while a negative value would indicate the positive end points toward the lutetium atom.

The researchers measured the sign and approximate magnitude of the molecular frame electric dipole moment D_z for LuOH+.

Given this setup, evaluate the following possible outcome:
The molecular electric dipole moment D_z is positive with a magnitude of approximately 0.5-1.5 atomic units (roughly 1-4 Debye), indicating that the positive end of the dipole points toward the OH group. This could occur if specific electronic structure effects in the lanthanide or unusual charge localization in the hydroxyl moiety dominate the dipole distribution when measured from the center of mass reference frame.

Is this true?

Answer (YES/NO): NO